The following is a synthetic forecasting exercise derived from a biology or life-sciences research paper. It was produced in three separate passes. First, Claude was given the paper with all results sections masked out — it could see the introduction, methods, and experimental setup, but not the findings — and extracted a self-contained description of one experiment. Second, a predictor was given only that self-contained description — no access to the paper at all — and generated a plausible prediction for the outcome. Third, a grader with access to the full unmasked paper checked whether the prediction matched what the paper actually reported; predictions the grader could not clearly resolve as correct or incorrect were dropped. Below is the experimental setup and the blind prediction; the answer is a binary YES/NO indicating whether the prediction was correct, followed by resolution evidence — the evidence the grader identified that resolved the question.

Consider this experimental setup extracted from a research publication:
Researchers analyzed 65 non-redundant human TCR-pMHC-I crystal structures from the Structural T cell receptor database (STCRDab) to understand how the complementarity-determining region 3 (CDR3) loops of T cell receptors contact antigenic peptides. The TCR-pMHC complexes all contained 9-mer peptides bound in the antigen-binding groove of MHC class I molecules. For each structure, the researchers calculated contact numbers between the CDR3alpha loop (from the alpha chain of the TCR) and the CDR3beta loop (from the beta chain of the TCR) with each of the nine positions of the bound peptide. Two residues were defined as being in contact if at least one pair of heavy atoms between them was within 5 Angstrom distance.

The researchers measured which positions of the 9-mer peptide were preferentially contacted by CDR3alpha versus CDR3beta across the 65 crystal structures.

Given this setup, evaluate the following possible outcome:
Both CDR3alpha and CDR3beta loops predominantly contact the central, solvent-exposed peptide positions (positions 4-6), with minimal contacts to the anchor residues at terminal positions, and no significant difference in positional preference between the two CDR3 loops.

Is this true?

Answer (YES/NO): NO